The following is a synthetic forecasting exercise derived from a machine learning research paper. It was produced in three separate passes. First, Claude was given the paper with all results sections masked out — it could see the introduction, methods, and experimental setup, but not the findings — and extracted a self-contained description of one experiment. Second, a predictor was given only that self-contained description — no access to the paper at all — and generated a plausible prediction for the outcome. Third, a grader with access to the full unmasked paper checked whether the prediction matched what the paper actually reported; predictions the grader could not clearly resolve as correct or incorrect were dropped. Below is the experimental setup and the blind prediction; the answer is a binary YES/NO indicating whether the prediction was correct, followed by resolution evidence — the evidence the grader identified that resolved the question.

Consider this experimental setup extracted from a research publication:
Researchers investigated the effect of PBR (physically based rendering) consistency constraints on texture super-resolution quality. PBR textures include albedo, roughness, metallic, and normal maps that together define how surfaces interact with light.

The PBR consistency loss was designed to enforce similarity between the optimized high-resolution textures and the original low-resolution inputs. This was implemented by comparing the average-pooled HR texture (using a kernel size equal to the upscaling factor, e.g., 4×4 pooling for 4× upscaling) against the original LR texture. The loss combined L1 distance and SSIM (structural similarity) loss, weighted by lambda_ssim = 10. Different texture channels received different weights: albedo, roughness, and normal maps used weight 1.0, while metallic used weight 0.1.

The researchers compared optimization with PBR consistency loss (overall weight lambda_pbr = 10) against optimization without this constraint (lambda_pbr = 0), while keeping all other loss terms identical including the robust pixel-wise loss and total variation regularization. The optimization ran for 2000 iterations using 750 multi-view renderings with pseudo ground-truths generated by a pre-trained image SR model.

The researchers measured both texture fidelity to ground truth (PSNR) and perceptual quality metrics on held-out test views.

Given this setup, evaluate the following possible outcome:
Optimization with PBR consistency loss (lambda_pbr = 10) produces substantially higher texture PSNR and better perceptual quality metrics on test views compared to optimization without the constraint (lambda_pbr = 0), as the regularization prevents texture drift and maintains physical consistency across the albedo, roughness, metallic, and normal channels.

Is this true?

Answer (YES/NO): YES